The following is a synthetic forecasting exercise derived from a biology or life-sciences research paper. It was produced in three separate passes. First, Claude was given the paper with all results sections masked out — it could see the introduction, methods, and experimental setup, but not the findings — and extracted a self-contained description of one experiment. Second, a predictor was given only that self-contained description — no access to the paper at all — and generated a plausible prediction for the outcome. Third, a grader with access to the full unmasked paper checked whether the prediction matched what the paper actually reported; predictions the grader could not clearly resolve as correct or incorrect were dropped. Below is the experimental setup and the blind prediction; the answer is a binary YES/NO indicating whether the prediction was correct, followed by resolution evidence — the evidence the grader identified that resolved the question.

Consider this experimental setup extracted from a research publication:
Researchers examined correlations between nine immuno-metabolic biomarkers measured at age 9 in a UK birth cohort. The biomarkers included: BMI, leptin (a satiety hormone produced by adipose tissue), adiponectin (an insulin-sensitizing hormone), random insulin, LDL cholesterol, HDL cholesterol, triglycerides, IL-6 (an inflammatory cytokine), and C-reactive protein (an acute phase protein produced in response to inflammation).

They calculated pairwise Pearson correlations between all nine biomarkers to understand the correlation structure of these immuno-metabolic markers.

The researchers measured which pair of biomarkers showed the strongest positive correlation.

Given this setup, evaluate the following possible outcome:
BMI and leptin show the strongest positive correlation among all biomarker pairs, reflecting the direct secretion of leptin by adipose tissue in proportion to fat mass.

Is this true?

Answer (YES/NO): YES